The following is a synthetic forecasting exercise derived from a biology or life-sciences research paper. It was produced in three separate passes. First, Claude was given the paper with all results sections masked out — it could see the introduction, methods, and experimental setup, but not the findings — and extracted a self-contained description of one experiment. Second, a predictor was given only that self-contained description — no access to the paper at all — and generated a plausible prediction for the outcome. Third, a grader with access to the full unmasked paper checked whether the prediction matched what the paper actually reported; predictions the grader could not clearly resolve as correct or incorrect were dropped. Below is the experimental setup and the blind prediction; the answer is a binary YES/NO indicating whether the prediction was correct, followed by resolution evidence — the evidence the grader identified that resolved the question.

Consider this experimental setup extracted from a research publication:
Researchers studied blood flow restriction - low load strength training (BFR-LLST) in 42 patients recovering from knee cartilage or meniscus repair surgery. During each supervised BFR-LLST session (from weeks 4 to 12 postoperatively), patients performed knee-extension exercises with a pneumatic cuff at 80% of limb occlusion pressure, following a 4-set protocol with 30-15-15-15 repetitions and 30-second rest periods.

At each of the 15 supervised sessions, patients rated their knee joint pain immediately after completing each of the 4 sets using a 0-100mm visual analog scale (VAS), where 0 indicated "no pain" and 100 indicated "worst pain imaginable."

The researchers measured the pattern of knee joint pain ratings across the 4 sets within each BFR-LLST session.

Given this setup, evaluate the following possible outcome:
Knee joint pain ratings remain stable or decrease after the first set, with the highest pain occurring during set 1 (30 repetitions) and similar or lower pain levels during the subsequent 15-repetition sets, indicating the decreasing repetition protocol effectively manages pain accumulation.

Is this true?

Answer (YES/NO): NO